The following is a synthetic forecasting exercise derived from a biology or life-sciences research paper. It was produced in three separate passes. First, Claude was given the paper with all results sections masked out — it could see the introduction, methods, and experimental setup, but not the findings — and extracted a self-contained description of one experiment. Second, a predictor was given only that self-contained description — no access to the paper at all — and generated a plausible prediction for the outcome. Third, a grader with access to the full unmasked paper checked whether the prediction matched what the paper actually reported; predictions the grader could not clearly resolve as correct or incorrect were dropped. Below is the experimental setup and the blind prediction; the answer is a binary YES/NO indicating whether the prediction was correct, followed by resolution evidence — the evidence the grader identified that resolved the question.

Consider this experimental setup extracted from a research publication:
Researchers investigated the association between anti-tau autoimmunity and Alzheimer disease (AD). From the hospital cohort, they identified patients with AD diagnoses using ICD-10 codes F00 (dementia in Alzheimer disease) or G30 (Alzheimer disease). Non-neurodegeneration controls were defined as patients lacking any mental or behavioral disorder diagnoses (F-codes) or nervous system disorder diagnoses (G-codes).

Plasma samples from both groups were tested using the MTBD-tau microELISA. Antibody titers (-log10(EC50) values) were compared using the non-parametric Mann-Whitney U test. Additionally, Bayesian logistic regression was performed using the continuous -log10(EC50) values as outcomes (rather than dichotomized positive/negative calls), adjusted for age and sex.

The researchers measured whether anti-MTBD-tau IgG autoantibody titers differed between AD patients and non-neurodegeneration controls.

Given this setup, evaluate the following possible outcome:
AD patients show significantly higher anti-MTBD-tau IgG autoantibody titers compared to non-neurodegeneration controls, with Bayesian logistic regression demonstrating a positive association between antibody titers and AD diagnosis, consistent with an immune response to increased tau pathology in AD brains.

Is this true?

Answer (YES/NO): NO